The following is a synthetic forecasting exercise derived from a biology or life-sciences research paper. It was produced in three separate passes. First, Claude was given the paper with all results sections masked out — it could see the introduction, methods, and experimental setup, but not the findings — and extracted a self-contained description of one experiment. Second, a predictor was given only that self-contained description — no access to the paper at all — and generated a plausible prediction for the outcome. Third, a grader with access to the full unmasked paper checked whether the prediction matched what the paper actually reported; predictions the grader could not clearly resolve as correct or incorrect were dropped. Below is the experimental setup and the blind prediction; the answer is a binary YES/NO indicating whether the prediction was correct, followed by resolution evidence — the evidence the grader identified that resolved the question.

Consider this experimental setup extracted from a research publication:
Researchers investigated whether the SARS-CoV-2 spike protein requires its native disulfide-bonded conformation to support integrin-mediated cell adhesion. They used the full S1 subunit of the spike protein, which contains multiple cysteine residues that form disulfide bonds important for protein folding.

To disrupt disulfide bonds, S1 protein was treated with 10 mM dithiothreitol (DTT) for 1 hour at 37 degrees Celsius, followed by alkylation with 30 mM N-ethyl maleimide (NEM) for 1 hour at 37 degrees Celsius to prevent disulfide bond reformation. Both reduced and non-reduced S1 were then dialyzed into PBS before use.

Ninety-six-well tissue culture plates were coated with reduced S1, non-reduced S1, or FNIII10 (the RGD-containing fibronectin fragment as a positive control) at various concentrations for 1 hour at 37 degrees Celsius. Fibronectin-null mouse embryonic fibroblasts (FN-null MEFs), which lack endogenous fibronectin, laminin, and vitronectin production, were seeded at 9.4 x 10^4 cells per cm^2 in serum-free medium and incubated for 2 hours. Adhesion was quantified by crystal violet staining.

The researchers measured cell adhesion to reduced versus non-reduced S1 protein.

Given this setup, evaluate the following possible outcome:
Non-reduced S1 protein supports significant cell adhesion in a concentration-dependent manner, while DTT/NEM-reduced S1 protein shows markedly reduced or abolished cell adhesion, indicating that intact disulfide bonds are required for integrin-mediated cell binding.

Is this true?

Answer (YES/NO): NO